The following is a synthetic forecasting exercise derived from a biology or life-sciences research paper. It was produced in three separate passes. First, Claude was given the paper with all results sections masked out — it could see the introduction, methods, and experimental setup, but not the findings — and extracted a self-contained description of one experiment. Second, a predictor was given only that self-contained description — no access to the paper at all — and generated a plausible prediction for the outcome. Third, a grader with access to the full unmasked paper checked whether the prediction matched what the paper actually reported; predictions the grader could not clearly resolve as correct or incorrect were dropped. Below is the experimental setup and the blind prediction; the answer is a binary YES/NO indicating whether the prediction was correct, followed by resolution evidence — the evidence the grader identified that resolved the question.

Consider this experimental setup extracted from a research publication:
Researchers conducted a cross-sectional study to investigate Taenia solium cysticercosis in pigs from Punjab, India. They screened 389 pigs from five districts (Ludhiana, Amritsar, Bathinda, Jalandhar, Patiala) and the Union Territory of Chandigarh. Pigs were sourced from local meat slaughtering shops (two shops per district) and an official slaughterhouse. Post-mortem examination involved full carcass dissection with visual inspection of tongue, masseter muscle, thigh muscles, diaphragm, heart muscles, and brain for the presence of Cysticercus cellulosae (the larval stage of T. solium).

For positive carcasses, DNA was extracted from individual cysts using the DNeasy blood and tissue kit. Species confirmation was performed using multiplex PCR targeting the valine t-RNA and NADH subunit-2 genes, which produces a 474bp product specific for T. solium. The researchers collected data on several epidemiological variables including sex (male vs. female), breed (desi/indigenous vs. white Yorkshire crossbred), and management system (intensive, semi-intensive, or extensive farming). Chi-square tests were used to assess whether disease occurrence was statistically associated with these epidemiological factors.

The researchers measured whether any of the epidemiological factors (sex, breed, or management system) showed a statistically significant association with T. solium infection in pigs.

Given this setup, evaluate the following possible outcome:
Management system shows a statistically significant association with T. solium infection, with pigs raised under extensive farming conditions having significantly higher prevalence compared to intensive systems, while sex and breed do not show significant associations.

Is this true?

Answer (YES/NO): NO